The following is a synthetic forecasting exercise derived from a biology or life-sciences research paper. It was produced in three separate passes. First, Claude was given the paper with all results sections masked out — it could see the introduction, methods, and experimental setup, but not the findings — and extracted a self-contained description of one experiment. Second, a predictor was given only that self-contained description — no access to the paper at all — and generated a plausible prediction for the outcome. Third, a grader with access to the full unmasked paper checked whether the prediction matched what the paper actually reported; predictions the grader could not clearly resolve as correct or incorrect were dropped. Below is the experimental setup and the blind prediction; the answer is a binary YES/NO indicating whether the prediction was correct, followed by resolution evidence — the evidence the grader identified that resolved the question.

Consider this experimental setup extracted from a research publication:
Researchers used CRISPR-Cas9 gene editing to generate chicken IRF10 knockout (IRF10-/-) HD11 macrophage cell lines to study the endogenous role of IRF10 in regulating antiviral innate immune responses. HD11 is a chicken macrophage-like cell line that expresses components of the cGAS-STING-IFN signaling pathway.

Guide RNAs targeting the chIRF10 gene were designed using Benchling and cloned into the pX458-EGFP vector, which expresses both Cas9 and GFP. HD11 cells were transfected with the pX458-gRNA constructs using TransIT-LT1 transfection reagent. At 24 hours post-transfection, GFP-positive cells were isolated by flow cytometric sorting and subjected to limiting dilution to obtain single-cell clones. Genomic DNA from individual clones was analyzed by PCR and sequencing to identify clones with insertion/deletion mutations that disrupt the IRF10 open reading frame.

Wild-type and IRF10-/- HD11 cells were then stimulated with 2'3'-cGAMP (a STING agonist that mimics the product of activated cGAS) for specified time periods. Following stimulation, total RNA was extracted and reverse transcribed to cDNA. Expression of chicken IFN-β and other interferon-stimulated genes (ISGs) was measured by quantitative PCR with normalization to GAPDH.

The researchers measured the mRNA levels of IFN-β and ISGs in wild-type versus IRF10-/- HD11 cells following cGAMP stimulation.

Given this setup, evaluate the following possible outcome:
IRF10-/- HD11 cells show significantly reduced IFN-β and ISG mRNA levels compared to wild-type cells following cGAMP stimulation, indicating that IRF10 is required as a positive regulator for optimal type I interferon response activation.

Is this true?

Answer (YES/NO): NO